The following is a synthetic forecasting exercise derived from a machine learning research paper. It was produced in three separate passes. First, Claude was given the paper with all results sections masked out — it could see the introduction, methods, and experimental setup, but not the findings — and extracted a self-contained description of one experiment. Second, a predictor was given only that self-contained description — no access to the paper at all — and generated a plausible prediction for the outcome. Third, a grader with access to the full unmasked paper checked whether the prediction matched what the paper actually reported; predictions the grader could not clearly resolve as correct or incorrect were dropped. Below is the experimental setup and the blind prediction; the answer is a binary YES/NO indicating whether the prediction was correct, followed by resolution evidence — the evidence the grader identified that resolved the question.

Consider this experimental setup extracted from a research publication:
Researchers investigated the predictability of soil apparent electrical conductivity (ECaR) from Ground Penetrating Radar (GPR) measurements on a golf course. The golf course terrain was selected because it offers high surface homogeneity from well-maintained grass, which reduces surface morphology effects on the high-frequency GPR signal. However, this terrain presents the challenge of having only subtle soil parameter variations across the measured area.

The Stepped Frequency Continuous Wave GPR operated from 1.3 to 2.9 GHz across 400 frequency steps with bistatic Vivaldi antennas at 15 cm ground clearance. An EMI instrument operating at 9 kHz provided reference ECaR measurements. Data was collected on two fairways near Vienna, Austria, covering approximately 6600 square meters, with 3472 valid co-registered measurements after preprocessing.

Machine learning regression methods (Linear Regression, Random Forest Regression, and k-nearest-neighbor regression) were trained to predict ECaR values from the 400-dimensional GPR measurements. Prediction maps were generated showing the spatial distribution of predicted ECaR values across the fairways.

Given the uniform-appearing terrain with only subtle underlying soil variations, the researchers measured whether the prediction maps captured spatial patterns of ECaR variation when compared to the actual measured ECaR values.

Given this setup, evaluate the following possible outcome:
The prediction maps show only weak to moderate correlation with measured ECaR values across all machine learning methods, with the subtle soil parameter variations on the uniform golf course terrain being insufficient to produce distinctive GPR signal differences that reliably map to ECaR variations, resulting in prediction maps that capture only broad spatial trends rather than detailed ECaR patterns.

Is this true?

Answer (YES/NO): NO